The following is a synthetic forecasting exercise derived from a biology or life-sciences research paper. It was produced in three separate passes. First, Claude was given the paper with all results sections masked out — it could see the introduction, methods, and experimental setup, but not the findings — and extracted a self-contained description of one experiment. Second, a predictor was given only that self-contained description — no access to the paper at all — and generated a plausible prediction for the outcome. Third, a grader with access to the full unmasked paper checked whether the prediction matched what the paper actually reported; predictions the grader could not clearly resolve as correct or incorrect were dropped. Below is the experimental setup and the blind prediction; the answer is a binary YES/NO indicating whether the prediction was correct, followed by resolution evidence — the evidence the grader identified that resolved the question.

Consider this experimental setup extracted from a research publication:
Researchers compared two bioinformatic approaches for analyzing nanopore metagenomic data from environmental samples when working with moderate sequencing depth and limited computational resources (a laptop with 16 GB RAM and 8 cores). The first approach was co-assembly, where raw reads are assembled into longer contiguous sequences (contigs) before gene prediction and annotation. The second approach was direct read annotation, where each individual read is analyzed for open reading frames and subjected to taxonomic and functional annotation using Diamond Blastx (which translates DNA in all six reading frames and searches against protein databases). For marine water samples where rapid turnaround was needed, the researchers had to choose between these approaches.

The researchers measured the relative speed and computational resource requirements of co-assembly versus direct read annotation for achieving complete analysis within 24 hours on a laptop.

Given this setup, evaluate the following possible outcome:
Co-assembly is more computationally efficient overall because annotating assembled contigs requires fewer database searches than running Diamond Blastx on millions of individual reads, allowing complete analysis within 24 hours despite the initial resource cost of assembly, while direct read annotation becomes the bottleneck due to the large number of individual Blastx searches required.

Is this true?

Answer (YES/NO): YES